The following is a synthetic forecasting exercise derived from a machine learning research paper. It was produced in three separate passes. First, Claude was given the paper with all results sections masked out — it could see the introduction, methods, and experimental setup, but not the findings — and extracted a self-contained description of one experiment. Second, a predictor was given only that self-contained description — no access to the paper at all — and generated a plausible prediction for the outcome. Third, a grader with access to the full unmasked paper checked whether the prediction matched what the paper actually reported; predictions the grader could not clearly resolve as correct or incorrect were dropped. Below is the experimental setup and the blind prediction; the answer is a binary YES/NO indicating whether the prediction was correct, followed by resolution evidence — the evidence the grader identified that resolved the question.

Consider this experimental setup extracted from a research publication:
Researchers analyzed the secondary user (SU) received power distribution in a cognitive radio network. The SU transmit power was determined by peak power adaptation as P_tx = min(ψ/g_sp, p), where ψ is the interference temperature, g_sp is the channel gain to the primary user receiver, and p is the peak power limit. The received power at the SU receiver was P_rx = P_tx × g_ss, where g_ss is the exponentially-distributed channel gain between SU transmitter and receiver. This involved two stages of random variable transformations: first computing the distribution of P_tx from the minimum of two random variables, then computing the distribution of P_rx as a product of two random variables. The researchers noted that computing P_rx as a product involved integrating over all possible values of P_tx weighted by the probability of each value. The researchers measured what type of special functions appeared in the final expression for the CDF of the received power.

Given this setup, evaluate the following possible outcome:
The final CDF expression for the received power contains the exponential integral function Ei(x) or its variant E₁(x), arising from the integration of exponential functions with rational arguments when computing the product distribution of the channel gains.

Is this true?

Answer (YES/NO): NO